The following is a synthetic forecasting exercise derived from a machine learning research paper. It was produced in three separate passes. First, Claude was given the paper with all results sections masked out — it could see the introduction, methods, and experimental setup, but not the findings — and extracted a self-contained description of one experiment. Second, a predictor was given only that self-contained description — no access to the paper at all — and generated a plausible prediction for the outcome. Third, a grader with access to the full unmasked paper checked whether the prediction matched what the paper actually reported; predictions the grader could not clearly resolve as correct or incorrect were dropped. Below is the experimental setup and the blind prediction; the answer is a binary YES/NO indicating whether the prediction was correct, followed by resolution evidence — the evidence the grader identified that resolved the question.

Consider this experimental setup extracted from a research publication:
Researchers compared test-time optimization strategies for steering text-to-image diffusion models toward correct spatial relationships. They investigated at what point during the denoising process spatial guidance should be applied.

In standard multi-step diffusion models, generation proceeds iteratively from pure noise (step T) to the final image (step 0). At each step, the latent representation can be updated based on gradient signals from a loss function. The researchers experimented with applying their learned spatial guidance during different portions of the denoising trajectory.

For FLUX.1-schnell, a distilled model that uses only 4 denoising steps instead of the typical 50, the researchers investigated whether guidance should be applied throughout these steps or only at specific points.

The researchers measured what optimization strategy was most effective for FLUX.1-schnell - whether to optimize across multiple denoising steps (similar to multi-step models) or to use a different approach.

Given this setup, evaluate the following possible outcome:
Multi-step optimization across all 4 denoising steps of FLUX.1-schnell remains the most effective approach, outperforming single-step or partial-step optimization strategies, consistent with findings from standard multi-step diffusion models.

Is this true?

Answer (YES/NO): NO